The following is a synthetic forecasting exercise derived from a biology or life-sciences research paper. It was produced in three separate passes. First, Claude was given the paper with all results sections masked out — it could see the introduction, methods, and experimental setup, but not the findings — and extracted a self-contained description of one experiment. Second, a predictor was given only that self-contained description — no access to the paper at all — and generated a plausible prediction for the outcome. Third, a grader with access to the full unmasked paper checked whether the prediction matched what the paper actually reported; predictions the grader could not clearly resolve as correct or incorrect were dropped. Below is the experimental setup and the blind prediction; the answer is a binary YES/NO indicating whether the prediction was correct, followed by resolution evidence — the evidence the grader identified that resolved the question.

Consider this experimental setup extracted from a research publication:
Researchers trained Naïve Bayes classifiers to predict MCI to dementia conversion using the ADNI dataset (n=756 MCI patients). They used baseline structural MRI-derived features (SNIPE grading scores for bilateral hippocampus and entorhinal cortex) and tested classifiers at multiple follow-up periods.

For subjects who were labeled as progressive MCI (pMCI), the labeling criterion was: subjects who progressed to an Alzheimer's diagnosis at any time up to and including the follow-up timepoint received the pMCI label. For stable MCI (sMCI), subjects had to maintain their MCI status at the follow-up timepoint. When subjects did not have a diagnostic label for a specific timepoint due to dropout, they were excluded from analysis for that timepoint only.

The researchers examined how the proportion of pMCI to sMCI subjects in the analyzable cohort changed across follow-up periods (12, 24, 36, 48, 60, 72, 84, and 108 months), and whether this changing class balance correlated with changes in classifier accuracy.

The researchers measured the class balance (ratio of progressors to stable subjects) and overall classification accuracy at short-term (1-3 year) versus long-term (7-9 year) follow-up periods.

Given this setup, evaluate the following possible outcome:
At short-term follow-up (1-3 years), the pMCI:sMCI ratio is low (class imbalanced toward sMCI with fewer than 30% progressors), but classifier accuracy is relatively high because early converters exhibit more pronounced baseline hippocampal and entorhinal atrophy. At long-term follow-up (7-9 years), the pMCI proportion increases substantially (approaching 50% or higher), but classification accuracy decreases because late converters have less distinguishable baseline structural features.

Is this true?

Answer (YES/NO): NO